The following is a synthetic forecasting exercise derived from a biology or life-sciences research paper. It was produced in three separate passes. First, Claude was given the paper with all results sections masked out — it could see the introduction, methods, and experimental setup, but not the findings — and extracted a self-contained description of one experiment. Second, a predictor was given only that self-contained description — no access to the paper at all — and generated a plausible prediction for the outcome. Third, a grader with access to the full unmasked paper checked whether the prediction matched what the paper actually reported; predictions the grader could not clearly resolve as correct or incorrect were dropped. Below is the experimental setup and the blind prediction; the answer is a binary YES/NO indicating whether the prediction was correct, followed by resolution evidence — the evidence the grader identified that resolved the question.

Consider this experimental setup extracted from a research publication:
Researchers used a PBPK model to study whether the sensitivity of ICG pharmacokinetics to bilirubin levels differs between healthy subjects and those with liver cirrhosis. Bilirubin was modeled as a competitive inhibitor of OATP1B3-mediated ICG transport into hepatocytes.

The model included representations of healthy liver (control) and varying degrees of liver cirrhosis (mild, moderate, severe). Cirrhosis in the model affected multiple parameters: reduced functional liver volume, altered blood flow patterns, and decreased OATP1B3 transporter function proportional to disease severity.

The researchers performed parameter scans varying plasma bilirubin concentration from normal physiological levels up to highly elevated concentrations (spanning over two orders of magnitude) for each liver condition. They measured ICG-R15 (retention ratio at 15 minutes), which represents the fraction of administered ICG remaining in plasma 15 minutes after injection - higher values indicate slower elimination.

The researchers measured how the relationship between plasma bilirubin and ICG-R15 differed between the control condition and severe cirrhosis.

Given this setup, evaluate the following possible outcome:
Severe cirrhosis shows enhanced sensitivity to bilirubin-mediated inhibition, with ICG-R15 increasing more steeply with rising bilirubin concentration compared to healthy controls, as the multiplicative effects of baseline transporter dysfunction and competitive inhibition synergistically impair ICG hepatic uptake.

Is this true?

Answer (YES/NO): NO